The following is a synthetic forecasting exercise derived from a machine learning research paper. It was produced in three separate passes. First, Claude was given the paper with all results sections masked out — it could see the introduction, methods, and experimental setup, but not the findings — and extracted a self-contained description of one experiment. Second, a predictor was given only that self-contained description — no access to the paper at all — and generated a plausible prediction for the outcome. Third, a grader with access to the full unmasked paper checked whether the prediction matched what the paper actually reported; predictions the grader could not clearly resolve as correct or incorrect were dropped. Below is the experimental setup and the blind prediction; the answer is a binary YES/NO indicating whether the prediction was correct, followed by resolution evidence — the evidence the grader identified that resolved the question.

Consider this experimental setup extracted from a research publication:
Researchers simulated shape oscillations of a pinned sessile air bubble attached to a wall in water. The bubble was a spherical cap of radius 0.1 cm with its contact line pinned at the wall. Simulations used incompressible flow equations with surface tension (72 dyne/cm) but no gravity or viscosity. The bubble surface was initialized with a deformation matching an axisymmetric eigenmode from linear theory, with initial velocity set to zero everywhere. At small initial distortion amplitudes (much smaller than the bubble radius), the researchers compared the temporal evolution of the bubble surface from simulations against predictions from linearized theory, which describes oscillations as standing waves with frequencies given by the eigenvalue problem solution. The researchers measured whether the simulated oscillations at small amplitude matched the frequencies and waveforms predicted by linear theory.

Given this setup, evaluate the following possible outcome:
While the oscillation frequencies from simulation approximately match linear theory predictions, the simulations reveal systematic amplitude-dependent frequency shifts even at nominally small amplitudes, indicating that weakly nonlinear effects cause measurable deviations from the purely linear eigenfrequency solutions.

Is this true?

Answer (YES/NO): NO